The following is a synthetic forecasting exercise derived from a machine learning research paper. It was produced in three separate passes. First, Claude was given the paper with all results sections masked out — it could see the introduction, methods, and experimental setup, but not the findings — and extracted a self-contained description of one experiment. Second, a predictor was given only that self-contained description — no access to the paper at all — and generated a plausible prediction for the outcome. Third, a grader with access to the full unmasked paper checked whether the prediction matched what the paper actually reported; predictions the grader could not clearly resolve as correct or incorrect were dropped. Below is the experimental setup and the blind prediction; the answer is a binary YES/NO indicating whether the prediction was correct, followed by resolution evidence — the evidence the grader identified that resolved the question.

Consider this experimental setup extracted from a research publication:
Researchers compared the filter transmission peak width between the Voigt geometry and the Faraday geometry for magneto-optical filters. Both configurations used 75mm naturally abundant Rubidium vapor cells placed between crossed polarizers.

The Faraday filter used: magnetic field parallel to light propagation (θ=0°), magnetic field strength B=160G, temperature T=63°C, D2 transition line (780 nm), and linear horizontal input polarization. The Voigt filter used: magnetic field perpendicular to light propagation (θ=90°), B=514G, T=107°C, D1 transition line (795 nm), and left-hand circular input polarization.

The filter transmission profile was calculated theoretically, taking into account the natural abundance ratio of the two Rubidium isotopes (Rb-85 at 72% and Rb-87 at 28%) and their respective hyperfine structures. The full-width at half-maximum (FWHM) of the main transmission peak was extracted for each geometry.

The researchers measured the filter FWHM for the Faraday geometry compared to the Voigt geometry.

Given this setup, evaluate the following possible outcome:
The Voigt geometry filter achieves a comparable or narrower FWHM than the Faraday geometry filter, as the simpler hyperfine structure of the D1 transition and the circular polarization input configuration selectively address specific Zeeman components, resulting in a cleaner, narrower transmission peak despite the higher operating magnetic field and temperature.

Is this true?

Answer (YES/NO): YES